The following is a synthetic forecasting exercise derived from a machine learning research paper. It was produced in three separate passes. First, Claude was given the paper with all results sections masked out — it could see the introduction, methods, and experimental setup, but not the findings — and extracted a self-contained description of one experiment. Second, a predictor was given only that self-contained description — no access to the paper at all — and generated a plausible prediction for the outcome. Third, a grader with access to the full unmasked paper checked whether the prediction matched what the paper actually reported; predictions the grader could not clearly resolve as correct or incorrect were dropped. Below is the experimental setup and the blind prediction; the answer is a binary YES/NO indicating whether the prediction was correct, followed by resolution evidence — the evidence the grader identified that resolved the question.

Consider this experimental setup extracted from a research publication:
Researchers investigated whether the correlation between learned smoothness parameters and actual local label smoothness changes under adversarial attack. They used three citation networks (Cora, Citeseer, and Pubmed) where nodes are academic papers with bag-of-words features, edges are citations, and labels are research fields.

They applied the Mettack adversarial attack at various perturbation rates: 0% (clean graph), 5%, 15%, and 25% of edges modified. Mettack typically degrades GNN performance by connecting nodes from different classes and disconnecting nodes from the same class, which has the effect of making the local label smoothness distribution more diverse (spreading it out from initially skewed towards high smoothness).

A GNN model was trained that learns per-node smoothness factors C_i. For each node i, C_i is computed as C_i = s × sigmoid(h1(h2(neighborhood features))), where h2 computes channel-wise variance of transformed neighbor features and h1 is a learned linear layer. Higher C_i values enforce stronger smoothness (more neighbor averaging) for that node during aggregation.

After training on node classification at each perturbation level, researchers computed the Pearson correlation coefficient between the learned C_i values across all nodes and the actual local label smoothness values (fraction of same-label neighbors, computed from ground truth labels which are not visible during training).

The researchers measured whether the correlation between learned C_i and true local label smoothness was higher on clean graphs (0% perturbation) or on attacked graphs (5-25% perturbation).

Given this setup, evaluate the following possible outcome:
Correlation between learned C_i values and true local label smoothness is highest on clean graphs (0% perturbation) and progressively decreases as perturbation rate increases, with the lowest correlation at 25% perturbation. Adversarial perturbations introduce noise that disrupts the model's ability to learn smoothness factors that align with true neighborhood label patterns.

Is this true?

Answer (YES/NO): NO